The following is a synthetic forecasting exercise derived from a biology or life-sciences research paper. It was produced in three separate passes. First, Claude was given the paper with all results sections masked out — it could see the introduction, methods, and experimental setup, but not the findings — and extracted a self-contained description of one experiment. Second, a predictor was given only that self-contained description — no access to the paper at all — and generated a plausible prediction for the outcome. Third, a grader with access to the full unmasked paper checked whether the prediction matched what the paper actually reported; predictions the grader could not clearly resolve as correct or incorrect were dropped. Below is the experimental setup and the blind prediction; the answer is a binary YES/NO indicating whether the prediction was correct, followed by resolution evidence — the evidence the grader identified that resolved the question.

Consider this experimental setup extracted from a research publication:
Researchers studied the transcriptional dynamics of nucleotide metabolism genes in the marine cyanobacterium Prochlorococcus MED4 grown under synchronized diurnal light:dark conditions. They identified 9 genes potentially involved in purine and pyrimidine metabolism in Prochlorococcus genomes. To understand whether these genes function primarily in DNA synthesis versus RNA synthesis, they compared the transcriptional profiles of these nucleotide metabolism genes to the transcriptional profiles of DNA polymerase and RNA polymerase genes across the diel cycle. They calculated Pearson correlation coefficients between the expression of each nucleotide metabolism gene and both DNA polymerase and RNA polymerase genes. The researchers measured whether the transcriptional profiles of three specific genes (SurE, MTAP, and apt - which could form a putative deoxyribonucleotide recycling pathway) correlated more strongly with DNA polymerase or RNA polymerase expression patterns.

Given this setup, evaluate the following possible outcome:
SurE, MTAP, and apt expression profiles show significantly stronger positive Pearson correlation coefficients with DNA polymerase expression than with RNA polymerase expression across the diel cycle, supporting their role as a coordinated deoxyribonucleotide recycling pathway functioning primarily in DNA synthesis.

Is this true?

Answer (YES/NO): NO